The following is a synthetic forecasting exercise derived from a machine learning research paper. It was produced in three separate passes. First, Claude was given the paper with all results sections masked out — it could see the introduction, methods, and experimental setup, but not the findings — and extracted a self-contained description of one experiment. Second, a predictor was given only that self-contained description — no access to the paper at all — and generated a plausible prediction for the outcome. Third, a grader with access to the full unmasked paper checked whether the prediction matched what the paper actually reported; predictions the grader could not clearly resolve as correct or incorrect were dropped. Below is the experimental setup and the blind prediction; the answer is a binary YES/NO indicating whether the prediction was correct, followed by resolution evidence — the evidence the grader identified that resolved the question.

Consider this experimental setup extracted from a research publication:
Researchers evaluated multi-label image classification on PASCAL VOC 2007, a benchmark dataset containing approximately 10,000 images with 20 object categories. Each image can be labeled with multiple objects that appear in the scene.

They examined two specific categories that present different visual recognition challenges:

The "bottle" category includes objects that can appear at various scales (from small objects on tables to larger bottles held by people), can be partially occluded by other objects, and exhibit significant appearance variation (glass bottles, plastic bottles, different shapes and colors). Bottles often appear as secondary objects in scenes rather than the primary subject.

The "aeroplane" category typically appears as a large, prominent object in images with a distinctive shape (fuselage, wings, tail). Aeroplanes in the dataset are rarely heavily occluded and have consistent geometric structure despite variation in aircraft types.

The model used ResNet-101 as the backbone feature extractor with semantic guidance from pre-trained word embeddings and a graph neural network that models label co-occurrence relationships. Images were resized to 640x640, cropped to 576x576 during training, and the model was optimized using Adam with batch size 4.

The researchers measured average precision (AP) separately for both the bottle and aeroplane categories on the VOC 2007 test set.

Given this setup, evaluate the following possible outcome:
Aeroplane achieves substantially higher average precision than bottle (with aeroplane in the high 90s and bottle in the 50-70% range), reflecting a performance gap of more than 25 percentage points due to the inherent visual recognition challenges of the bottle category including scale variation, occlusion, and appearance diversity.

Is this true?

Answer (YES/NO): NO